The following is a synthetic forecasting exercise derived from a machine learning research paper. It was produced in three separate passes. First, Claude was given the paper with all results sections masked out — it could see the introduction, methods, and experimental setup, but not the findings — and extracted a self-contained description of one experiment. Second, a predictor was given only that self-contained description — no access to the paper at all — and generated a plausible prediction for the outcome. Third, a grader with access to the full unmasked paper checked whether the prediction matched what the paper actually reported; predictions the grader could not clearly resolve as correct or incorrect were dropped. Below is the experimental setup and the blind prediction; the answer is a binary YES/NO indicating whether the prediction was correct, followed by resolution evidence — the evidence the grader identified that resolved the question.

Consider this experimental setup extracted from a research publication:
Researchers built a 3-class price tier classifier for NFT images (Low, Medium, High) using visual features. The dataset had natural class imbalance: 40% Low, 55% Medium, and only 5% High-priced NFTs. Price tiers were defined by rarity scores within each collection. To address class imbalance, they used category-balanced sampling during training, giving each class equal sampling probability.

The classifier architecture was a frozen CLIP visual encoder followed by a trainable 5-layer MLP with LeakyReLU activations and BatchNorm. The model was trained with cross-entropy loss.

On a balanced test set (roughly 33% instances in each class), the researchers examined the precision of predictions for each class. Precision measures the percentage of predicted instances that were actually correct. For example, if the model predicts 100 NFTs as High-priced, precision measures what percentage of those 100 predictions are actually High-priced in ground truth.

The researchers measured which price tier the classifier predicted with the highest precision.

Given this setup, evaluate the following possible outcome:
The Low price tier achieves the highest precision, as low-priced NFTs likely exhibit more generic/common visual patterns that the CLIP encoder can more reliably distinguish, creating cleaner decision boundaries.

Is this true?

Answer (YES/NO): YES